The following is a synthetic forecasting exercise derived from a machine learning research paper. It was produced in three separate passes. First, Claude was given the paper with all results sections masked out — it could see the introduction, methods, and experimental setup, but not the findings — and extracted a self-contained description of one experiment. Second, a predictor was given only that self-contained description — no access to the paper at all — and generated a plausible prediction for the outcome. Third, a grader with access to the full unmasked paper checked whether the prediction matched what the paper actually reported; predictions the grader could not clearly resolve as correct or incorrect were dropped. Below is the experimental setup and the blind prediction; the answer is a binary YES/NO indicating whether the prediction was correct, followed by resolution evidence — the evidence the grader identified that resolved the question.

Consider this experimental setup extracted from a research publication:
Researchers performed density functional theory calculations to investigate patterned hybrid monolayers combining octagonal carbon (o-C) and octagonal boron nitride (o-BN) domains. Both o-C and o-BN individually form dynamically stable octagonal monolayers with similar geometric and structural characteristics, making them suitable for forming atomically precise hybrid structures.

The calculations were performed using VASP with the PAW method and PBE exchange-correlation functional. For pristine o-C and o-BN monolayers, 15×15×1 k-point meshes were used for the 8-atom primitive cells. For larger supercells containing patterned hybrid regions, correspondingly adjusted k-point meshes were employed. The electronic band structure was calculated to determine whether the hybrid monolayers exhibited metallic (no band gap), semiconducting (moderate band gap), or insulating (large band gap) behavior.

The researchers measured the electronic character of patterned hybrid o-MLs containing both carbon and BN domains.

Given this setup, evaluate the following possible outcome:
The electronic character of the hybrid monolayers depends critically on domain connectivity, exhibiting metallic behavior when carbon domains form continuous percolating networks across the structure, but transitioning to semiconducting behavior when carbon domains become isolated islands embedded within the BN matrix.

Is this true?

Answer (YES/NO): NO